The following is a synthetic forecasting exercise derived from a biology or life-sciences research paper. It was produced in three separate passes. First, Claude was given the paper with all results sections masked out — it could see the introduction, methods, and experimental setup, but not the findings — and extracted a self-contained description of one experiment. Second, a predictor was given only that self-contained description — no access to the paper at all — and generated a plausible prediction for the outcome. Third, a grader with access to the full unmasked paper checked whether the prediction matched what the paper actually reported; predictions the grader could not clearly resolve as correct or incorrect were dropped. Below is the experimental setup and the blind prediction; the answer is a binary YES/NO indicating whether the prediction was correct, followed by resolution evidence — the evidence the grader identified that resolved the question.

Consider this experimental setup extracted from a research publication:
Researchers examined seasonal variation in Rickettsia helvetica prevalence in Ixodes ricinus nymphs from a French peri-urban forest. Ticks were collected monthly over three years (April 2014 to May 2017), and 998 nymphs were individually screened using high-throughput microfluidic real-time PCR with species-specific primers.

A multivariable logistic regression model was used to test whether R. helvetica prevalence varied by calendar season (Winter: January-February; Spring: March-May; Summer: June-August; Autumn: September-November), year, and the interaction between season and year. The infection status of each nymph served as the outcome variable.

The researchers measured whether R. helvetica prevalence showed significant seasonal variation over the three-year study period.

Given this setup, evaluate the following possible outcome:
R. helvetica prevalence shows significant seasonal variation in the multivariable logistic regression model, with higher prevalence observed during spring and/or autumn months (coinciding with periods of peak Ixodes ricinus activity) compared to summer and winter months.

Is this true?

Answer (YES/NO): NO